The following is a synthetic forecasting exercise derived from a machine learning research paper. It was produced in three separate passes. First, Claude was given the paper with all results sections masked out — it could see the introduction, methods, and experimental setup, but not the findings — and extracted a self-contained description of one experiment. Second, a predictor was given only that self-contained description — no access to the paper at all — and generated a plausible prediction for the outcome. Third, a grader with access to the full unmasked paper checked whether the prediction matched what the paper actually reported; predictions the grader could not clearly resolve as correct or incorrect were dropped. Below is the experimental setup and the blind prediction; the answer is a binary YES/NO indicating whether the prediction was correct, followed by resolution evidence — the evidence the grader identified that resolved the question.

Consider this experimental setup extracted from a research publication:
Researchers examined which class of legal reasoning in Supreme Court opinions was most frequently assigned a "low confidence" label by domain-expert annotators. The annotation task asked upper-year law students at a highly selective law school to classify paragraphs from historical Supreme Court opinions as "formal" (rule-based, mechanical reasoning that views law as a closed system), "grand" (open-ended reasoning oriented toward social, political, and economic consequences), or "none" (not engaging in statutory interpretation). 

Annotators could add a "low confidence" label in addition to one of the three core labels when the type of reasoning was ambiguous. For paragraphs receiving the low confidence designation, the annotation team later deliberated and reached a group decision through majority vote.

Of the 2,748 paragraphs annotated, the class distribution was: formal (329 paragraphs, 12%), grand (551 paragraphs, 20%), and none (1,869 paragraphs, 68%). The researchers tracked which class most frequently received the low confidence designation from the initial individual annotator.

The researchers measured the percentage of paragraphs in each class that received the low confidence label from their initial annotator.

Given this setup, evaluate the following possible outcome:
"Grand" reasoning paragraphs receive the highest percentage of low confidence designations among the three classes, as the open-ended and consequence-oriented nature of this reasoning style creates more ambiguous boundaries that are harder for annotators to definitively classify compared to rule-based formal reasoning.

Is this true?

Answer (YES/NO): NO